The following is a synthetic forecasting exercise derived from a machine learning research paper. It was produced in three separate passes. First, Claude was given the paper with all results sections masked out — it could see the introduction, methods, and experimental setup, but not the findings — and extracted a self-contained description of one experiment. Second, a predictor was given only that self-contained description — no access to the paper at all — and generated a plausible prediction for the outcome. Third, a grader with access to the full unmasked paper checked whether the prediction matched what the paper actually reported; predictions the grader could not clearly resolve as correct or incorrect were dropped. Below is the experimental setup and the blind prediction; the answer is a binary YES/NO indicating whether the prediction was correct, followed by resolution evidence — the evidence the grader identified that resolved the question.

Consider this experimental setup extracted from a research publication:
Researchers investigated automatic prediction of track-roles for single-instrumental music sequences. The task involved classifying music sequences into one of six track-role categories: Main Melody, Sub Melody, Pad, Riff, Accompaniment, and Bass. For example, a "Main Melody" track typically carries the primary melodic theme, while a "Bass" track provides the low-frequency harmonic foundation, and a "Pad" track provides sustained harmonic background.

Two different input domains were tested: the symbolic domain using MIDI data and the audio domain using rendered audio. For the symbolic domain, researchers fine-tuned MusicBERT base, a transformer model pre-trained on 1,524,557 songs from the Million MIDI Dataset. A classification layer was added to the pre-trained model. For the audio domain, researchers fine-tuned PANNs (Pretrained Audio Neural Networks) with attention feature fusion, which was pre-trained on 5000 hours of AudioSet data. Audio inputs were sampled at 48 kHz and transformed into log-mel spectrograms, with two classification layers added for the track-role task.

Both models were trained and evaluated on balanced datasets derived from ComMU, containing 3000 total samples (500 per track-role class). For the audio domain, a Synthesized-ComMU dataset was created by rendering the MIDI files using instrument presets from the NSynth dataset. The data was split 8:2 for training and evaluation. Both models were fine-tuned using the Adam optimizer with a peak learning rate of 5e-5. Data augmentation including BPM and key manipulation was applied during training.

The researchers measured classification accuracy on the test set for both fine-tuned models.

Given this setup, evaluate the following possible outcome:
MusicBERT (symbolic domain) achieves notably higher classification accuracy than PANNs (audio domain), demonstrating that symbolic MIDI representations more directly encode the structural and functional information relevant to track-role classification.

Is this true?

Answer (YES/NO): NO